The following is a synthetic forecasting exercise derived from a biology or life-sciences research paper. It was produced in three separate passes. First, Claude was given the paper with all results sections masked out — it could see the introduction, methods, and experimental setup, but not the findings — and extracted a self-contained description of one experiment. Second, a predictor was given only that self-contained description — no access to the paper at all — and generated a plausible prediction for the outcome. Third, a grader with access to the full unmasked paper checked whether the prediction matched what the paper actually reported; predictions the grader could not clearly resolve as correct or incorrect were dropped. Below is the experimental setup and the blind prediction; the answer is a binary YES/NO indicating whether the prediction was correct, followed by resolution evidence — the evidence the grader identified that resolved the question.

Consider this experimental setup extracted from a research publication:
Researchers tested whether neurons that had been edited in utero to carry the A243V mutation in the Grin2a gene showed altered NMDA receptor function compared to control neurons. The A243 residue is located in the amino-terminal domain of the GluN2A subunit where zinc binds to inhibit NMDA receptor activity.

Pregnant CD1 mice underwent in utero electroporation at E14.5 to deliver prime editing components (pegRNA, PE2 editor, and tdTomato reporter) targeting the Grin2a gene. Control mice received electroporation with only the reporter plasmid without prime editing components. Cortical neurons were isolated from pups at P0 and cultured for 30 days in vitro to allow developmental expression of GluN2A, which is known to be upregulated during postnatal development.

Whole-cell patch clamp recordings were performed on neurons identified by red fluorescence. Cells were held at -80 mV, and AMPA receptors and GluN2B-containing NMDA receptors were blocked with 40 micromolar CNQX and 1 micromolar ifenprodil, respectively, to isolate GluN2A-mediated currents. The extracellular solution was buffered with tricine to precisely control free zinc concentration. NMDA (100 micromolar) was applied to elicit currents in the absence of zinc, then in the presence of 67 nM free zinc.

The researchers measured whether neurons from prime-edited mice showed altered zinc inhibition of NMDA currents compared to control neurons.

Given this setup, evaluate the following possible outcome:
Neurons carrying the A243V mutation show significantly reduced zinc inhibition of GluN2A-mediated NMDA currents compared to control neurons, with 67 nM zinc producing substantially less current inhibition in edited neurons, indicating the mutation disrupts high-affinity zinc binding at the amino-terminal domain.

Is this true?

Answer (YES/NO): NO